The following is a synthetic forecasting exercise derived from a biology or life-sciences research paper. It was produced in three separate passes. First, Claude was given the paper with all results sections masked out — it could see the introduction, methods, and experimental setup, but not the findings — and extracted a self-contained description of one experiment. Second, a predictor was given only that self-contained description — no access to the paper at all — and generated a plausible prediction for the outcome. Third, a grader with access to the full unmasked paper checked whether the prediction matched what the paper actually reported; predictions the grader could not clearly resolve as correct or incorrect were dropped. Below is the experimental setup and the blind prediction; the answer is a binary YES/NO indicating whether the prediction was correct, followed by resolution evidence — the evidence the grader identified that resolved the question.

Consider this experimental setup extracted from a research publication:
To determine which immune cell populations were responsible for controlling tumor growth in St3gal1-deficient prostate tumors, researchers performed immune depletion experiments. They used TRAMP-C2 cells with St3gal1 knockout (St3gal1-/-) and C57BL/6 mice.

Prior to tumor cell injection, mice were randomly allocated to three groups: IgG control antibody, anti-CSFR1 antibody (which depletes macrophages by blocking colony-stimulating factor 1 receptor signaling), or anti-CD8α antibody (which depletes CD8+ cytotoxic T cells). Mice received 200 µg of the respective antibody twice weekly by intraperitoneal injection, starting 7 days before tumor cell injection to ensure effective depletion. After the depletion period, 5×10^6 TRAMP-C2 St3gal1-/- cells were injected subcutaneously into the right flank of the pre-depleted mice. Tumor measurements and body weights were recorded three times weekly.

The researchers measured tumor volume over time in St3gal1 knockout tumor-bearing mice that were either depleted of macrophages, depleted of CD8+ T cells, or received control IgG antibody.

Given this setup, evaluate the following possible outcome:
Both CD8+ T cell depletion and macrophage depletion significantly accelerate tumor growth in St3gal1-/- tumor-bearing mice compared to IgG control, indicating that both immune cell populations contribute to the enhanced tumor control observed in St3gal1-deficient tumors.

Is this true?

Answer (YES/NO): NO